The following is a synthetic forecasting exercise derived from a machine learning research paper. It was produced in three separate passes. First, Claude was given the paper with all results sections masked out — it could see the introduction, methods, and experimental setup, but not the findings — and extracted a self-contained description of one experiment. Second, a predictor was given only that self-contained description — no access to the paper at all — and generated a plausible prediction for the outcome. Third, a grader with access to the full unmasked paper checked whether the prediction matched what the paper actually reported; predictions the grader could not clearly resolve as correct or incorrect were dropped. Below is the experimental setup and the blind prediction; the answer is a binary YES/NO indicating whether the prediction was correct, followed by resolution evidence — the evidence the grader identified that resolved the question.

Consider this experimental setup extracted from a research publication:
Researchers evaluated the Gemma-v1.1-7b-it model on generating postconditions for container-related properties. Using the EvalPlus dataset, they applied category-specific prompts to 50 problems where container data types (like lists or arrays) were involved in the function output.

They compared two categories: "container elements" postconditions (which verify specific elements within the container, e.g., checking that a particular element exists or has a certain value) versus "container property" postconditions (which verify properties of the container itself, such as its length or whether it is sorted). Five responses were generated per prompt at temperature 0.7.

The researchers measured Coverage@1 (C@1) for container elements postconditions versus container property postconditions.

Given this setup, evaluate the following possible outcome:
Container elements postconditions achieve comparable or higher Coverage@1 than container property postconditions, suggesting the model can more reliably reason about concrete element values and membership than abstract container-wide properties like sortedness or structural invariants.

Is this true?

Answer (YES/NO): NO